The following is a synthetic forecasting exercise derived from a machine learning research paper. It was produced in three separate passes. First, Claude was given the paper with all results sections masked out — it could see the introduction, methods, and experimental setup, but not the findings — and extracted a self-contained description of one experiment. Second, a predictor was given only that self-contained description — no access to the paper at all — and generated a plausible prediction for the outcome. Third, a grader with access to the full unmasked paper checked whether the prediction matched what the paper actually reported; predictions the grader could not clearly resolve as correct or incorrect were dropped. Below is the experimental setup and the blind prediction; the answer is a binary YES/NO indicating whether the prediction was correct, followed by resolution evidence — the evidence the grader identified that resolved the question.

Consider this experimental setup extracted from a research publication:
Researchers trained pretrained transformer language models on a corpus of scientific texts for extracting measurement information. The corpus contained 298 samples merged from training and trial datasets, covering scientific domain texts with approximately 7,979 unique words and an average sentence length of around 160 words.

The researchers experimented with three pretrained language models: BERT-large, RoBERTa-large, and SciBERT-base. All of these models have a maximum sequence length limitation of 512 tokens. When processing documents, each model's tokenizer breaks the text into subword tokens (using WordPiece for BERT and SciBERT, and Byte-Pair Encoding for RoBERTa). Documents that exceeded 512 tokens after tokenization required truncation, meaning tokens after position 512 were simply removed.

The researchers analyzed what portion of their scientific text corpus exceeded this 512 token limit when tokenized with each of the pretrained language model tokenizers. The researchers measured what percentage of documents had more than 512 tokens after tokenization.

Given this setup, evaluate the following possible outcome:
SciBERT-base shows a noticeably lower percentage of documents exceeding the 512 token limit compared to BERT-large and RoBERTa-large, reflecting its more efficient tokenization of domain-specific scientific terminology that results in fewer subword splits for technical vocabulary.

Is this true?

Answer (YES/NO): NO